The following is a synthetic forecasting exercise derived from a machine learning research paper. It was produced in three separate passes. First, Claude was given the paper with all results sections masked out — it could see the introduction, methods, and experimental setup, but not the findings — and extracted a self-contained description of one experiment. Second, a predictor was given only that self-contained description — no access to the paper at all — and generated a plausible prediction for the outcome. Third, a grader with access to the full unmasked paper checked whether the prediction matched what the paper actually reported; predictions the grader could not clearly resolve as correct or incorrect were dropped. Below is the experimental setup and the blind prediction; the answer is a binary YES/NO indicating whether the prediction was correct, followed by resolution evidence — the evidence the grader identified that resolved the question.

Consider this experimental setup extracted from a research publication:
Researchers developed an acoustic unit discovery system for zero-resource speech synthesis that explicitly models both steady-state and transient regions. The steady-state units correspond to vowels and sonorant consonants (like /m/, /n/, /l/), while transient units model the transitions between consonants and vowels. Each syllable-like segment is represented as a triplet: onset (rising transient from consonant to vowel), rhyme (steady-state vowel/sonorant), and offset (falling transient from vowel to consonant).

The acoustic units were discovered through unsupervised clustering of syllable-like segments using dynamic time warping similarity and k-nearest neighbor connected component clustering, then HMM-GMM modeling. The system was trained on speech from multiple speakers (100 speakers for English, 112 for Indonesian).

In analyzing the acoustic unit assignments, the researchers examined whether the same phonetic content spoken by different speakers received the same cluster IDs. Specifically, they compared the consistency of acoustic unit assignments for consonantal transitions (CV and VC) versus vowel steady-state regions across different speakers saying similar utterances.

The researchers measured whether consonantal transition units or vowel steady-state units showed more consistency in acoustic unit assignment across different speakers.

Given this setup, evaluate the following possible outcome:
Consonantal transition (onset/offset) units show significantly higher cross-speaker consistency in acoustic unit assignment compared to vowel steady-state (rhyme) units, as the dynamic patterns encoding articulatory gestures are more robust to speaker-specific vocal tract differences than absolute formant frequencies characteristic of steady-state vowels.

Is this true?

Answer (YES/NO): YES